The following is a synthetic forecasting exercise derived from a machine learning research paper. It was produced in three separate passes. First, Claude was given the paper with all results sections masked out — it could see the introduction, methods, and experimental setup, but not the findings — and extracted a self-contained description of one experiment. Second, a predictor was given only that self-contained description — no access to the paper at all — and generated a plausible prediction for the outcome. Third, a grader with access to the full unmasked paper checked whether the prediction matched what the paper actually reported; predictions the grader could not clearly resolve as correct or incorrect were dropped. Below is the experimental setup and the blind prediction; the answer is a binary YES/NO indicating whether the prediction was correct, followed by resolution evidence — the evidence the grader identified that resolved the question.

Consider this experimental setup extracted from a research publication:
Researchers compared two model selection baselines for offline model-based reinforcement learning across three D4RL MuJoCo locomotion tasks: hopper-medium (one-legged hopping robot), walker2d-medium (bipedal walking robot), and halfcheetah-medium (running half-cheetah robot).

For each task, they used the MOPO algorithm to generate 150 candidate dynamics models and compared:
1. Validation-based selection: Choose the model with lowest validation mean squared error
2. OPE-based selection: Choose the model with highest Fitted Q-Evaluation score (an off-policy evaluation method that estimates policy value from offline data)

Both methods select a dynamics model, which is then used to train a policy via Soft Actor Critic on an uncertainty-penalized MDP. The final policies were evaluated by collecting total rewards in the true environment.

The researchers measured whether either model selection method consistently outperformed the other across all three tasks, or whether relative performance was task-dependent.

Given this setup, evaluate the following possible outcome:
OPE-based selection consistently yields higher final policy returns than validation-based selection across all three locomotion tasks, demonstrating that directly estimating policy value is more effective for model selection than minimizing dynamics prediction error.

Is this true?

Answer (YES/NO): NO